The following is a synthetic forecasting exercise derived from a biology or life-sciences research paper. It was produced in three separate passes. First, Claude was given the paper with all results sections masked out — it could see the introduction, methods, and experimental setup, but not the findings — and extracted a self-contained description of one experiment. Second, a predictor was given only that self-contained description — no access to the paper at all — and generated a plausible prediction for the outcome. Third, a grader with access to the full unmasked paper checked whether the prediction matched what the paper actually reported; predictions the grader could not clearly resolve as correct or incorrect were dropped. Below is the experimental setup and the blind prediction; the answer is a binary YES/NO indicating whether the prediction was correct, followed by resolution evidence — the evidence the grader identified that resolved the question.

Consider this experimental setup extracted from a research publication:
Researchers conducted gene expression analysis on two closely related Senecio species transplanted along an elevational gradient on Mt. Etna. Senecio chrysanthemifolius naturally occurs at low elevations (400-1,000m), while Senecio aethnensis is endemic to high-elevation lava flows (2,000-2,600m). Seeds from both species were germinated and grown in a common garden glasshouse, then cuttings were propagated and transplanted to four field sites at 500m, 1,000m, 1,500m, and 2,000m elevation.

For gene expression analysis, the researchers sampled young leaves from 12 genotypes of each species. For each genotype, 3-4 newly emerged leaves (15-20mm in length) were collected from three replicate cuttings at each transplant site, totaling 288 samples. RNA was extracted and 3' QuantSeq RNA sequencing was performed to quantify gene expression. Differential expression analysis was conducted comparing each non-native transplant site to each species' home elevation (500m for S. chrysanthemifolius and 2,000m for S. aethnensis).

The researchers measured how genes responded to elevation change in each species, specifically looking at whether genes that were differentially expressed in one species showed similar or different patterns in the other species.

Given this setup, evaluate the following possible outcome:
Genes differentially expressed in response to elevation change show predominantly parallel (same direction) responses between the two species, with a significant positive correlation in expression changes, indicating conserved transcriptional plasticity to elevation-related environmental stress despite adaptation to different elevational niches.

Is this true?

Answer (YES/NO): NO